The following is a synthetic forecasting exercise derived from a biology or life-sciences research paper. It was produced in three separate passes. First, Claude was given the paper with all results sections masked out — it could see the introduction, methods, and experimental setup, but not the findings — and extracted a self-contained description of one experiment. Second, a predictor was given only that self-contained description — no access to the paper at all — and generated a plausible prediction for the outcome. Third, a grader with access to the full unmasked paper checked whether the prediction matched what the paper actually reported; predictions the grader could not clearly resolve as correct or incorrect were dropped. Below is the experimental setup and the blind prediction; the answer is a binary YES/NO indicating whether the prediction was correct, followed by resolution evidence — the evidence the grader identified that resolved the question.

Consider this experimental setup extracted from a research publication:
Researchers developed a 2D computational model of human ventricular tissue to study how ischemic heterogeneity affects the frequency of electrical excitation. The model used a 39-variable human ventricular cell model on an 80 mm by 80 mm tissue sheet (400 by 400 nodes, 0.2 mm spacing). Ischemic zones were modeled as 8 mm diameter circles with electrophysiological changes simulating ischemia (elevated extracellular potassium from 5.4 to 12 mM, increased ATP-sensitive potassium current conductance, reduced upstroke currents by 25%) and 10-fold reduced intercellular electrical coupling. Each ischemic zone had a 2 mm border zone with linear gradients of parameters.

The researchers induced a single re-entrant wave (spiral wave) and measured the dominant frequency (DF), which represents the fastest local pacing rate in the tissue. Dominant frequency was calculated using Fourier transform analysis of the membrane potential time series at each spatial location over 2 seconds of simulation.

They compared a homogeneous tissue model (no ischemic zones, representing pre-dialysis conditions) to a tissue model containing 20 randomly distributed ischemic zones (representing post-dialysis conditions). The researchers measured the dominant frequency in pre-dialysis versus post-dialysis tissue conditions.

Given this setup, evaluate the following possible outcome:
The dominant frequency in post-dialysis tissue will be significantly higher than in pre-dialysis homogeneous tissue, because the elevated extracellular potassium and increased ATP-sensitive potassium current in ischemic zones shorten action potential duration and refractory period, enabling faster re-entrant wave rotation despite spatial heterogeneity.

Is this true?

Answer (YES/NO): YES